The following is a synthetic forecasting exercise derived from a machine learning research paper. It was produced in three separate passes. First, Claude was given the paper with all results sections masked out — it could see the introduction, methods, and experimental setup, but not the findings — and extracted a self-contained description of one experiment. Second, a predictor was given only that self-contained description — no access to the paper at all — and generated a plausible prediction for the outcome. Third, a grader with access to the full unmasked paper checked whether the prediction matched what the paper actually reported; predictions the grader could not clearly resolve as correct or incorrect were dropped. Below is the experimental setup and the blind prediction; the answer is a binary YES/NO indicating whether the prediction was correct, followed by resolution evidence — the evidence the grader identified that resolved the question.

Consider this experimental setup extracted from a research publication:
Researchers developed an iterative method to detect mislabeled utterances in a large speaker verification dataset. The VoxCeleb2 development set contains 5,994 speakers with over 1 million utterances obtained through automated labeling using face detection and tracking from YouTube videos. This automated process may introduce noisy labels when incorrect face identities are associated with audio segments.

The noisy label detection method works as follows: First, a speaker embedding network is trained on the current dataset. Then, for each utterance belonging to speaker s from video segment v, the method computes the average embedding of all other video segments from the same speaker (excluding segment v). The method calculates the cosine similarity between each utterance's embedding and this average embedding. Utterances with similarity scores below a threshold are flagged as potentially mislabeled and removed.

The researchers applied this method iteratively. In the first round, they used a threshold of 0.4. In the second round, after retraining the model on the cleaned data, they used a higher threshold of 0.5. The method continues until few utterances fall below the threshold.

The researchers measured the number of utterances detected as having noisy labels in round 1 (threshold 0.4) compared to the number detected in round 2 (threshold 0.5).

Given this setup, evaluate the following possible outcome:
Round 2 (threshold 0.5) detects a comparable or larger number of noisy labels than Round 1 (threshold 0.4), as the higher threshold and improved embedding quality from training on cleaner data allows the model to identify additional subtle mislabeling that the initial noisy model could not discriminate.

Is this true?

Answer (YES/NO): NO